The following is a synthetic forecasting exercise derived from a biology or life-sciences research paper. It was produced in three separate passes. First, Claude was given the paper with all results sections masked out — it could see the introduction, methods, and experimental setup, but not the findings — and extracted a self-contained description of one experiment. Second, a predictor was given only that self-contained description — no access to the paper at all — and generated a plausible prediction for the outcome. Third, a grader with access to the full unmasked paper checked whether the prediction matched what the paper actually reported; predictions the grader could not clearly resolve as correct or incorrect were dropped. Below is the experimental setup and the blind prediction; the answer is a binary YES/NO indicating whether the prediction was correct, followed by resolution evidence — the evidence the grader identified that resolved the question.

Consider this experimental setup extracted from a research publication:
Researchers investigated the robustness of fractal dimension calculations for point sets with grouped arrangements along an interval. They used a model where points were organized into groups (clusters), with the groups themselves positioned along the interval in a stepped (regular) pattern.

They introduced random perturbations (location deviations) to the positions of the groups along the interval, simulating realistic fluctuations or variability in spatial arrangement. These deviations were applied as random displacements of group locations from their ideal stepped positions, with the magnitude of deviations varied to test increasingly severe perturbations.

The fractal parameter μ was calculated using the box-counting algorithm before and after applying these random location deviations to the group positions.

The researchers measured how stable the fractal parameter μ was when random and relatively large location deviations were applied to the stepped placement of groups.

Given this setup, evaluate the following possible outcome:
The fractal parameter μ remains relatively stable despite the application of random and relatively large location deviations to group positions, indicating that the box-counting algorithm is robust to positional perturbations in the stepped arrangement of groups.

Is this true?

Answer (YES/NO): YES